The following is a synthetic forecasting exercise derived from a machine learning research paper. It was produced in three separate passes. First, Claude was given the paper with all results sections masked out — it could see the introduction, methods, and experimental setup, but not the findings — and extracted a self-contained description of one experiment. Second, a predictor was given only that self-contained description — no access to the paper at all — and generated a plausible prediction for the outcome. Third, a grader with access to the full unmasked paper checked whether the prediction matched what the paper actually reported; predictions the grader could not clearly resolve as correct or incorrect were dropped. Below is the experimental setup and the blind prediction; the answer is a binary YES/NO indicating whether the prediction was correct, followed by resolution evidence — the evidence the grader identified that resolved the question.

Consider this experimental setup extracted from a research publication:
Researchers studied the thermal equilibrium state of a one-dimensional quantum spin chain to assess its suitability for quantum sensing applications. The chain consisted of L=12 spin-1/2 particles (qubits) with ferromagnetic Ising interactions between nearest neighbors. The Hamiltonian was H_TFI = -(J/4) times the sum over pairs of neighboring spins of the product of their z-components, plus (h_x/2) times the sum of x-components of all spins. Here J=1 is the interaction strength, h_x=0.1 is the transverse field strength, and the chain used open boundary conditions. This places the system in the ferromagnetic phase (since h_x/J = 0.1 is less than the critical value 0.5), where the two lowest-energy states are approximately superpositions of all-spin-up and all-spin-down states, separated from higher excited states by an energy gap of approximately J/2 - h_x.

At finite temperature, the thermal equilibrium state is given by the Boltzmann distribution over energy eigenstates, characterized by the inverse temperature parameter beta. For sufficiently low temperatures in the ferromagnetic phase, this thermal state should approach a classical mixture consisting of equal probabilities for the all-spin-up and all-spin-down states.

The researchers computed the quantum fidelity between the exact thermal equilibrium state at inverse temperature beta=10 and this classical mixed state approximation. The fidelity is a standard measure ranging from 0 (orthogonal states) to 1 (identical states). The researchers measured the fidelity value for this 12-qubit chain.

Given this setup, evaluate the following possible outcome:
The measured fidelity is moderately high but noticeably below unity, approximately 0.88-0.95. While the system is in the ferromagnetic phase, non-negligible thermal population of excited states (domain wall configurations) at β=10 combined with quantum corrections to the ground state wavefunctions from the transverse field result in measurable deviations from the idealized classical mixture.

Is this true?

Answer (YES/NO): NO